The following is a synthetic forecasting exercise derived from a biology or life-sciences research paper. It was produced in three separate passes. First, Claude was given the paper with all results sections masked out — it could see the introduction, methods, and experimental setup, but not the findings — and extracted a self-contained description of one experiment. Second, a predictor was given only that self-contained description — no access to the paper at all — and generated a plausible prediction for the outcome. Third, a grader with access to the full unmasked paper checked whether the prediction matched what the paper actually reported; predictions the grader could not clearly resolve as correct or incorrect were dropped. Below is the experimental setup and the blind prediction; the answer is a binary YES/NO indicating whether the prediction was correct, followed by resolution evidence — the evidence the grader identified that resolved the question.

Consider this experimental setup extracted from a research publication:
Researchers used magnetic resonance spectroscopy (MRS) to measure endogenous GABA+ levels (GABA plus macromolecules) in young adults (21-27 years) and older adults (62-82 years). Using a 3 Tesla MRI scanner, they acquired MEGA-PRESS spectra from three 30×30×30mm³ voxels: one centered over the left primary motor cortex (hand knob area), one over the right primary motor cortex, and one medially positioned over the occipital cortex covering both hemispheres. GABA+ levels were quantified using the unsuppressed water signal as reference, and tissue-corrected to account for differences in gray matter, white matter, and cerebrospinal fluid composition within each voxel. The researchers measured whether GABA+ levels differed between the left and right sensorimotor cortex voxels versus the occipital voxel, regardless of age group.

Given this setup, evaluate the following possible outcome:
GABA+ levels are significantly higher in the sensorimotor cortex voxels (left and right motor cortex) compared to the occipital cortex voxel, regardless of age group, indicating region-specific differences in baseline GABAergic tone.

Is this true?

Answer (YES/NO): NO